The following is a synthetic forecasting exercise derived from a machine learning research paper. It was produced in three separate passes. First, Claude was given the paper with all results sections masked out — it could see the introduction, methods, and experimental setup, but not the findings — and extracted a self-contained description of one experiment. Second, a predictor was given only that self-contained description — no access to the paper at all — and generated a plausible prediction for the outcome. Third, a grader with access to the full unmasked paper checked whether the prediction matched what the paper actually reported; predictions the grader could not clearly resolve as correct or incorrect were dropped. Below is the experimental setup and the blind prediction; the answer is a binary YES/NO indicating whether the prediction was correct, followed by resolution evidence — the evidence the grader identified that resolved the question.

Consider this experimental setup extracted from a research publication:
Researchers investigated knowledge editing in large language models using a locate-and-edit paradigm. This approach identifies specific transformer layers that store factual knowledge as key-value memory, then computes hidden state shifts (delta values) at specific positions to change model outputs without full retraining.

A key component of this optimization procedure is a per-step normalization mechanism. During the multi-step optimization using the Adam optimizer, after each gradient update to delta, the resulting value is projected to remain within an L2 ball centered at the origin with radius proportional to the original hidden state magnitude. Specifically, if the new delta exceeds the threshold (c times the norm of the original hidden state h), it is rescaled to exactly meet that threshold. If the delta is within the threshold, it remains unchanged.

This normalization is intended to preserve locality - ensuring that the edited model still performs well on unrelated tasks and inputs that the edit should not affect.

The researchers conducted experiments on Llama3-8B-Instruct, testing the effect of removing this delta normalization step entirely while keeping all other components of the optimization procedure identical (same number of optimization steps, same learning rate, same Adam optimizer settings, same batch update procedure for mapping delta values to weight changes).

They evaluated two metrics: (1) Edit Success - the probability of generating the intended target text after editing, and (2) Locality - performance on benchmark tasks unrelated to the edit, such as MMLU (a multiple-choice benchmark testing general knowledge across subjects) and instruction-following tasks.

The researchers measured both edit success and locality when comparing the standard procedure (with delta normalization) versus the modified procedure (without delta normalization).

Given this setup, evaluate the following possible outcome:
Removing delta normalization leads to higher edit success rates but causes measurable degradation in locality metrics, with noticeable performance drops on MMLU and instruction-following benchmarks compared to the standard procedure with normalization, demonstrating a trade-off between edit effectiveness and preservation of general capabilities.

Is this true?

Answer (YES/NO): YES